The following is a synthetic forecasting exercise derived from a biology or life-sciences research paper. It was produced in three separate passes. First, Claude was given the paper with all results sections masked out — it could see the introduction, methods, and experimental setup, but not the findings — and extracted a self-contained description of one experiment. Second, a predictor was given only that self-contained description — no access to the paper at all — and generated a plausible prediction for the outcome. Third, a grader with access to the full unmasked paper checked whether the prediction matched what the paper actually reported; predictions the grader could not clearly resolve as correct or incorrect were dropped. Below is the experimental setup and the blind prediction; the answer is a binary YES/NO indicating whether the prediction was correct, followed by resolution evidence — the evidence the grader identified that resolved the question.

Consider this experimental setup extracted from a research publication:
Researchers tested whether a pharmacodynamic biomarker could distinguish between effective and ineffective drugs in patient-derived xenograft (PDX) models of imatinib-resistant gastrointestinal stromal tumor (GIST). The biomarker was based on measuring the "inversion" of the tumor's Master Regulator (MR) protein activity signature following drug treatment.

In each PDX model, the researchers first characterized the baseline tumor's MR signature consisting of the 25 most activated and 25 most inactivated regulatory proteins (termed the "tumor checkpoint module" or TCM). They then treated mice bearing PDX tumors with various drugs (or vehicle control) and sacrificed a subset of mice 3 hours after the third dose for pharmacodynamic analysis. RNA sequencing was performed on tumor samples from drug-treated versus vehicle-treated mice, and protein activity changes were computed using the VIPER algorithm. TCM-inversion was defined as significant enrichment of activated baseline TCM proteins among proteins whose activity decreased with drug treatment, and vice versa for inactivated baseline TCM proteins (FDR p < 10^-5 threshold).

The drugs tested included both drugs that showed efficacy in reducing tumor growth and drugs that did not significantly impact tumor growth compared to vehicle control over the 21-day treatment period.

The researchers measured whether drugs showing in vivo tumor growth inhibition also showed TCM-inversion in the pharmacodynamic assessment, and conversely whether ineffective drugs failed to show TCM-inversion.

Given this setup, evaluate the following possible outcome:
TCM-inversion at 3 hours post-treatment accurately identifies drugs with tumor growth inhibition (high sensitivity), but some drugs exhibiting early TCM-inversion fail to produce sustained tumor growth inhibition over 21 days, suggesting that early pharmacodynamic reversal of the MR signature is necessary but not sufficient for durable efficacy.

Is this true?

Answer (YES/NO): NO